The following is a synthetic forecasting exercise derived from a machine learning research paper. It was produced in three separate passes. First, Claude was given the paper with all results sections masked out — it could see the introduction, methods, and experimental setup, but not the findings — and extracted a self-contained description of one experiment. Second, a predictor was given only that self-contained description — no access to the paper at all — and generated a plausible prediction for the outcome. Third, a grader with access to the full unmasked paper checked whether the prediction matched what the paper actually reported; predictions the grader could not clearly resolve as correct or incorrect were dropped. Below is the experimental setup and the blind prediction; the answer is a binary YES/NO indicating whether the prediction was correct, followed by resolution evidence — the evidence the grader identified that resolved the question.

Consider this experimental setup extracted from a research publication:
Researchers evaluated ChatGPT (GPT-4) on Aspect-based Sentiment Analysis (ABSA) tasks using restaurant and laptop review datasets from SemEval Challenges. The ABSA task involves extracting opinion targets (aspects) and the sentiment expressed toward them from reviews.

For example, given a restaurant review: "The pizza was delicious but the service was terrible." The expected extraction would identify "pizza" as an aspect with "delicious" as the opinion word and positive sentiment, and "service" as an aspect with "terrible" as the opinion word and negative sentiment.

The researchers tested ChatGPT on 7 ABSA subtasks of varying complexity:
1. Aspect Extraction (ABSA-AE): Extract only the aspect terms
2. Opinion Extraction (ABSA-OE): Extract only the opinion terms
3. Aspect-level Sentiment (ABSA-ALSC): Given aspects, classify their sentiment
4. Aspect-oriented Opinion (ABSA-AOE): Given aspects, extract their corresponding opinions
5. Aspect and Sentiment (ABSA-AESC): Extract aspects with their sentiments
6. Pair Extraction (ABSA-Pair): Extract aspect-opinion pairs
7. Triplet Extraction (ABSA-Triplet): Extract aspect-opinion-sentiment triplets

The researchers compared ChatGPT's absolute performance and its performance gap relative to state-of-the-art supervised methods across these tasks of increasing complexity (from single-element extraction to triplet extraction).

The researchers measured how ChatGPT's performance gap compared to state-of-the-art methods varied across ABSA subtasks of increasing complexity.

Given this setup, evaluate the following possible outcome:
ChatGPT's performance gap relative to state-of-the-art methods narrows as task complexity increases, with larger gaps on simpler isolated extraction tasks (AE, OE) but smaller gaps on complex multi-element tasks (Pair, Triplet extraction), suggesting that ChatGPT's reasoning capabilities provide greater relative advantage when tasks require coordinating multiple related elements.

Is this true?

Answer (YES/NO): NO